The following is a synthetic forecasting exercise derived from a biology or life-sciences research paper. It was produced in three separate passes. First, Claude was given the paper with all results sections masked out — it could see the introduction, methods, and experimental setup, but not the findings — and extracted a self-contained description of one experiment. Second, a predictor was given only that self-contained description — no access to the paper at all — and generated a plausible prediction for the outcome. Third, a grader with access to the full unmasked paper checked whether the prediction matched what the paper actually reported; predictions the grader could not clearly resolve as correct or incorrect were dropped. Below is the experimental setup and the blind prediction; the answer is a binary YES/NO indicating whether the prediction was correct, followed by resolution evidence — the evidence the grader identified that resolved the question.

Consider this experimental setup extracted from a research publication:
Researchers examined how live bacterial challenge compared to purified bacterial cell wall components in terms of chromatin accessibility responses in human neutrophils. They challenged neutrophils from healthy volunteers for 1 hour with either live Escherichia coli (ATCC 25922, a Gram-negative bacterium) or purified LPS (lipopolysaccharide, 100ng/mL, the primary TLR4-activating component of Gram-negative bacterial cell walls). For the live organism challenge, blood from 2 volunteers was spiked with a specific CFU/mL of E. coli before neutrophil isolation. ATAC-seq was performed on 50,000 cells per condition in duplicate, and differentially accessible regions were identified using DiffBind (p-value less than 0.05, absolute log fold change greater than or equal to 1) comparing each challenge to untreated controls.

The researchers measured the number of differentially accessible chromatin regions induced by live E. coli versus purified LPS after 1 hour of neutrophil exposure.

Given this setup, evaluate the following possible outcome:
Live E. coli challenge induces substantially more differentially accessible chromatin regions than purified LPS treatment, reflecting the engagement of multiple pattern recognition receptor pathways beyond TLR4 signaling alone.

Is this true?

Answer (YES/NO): NO